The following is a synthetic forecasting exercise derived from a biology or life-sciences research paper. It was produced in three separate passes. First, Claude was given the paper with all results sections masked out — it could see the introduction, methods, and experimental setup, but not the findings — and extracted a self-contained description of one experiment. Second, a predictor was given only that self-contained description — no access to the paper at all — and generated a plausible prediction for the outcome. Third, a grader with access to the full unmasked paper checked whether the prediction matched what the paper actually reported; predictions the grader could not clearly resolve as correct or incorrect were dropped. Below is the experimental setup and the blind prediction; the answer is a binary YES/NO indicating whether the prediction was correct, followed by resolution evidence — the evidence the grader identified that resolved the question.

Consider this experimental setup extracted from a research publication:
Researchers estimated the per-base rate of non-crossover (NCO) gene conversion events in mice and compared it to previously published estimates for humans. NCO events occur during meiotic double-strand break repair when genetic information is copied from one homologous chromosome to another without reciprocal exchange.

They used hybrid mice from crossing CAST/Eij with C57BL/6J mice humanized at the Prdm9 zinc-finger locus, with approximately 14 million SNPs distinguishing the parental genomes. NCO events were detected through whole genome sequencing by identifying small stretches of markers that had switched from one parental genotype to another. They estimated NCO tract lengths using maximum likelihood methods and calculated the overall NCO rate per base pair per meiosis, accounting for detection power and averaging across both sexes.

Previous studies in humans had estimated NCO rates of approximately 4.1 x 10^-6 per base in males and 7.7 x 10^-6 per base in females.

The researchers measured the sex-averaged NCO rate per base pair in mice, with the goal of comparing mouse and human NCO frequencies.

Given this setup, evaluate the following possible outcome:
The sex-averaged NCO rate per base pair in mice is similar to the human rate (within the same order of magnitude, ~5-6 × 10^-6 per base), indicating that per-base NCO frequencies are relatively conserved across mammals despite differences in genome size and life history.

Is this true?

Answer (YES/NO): NO